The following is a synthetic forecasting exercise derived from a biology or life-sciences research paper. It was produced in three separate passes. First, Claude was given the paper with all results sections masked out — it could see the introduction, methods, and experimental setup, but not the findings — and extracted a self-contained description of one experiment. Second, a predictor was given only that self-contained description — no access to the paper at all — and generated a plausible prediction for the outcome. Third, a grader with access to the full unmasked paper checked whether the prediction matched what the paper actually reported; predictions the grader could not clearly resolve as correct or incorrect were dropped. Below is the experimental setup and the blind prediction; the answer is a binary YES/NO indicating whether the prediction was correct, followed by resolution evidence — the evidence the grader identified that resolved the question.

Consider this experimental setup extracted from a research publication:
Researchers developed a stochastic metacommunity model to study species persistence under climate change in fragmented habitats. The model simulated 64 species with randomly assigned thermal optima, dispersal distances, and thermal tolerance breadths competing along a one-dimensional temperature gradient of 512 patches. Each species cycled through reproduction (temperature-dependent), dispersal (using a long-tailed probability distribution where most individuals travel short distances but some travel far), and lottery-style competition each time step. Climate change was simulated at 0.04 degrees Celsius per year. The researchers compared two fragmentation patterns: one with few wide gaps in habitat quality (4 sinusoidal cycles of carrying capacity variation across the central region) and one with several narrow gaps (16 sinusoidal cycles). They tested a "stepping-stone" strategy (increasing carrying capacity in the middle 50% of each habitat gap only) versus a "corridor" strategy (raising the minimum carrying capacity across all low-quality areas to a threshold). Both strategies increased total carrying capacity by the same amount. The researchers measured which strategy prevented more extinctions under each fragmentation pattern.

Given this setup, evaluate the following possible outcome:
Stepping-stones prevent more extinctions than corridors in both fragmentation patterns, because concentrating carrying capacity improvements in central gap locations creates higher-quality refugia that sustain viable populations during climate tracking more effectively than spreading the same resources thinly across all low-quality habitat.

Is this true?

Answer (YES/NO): NO